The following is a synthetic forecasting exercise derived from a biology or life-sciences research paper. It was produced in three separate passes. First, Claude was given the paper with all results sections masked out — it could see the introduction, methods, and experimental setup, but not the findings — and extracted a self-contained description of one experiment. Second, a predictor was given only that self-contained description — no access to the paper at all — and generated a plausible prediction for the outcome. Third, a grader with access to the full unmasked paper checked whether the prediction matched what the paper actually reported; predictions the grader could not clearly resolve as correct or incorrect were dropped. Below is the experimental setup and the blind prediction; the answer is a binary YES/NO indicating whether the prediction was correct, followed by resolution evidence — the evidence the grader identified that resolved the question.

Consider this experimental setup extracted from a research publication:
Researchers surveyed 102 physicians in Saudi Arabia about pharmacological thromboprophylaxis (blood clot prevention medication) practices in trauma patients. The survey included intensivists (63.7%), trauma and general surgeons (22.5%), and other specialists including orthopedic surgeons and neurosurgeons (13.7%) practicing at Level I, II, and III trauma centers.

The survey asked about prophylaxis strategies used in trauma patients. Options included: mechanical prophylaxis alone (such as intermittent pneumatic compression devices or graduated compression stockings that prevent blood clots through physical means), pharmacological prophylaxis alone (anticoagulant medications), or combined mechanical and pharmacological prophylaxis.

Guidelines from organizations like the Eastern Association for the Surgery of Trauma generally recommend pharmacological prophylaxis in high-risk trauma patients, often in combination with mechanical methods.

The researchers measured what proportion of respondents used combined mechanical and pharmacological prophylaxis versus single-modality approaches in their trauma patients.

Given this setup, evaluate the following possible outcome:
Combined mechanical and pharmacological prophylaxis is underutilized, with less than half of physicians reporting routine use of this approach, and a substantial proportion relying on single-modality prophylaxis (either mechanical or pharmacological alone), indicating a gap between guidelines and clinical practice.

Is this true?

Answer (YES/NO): NO